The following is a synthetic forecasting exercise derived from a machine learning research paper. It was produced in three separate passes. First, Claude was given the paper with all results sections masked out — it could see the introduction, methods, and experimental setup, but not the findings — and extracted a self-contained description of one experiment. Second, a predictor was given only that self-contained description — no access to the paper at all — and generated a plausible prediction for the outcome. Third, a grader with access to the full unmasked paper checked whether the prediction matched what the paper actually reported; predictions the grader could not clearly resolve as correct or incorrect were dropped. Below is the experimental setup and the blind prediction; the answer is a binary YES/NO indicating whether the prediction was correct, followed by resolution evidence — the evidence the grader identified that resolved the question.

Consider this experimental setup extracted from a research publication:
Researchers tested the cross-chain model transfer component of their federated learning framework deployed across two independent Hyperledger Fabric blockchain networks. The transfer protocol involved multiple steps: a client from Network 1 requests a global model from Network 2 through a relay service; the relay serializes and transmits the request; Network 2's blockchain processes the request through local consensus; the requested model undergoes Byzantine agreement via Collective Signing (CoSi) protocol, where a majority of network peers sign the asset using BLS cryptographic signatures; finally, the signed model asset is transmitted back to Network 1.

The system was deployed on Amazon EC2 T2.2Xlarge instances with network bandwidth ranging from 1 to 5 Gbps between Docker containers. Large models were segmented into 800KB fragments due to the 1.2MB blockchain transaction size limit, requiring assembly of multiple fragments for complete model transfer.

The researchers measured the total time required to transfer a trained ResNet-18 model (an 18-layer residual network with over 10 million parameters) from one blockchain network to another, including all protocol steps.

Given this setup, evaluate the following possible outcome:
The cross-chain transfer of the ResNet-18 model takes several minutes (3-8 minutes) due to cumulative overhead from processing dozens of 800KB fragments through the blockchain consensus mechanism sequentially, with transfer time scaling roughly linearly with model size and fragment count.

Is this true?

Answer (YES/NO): NO